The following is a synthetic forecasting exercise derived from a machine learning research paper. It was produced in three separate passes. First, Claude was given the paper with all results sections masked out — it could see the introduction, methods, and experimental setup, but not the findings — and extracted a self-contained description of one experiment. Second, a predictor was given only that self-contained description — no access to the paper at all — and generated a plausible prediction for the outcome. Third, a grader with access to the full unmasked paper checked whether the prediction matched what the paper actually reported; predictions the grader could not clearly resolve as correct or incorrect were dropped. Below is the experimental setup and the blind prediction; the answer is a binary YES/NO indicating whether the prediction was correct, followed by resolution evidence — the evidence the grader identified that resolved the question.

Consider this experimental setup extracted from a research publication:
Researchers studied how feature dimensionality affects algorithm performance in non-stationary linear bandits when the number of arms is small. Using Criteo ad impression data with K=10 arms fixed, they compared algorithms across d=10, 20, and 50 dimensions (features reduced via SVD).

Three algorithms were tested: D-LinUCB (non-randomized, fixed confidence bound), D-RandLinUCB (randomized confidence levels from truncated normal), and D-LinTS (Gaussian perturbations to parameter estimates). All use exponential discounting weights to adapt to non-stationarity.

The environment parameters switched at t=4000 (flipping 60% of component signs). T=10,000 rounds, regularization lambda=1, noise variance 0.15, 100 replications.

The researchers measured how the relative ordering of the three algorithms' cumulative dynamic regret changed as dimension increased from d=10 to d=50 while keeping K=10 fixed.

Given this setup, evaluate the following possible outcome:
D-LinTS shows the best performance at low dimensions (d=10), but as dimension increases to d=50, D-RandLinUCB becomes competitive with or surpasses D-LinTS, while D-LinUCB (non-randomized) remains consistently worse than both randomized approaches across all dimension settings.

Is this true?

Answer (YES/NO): NO